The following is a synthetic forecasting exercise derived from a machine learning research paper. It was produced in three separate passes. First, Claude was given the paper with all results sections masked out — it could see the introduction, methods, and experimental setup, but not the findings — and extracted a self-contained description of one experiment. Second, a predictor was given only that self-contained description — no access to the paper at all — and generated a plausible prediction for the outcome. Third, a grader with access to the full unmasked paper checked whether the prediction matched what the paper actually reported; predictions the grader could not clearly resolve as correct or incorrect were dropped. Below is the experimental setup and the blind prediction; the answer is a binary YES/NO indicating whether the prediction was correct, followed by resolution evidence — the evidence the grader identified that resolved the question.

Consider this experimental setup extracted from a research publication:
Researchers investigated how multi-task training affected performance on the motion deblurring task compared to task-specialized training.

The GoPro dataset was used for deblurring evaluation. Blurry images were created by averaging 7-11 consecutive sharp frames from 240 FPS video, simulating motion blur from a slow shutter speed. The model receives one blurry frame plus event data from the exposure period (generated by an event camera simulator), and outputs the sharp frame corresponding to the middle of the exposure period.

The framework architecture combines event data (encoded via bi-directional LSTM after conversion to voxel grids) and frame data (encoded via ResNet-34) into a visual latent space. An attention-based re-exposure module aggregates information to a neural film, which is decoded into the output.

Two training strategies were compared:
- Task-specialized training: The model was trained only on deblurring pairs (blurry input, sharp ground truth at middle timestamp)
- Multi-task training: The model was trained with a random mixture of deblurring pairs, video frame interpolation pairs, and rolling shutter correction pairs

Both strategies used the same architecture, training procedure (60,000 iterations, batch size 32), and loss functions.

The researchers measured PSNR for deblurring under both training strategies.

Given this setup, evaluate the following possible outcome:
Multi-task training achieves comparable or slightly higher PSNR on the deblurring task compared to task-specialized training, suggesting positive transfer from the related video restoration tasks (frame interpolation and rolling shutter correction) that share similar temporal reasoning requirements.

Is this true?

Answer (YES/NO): YES